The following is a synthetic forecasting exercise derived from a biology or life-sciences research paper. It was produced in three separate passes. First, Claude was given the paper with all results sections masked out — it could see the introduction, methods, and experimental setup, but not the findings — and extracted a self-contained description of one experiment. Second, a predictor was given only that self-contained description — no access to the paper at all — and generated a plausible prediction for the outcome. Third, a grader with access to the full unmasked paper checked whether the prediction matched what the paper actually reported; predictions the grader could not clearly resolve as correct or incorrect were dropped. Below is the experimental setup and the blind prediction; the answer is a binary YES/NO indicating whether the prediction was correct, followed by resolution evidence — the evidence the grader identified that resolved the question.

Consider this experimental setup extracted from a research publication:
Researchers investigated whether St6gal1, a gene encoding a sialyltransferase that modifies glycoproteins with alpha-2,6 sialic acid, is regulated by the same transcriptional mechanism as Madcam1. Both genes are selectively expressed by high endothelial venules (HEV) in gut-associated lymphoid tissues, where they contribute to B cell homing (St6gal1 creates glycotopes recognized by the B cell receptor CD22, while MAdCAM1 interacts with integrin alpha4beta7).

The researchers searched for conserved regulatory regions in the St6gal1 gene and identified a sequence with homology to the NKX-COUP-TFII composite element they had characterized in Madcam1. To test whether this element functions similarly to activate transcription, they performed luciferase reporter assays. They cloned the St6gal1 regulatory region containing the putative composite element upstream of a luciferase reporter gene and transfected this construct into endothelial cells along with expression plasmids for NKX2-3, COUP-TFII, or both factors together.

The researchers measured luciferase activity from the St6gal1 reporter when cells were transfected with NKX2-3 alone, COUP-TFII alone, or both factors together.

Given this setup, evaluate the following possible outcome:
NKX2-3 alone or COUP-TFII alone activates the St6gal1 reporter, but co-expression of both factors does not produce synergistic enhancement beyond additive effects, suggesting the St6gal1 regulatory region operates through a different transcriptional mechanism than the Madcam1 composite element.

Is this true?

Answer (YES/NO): NO